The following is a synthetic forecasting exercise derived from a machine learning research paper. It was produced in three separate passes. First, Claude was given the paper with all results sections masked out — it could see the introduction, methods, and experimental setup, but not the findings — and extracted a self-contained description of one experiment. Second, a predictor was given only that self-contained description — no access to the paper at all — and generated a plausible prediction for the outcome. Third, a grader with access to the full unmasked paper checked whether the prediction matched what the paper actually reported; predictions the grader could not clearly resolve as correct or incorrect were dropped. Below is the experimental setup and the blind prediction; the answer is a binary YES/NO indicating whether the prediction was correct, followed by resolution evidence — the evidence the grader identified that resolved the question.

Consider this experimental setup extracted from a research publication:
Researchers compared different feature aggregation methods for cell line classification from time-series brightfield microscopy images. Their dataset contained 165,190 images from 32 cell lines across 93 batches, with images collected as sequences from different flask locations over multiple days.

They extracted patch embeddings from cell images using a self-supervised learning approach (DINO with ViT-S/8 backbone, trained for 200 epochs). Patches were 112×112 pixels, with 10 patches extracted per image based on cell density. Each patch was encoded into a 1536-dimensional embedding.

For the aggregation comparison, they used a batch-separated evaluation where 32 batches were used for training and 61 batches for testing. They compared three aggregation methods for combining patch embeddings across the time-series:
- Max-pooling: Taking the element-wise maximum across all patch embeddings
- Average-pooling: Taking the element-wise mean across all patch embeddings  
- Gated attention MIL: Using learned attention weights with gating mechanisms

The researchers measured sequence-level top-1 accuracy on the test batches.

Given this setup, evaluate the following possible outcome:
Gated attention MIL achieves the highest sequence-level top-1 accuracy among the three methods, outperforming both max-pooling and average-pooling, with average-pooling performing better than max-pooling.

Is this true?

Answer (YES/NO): YES